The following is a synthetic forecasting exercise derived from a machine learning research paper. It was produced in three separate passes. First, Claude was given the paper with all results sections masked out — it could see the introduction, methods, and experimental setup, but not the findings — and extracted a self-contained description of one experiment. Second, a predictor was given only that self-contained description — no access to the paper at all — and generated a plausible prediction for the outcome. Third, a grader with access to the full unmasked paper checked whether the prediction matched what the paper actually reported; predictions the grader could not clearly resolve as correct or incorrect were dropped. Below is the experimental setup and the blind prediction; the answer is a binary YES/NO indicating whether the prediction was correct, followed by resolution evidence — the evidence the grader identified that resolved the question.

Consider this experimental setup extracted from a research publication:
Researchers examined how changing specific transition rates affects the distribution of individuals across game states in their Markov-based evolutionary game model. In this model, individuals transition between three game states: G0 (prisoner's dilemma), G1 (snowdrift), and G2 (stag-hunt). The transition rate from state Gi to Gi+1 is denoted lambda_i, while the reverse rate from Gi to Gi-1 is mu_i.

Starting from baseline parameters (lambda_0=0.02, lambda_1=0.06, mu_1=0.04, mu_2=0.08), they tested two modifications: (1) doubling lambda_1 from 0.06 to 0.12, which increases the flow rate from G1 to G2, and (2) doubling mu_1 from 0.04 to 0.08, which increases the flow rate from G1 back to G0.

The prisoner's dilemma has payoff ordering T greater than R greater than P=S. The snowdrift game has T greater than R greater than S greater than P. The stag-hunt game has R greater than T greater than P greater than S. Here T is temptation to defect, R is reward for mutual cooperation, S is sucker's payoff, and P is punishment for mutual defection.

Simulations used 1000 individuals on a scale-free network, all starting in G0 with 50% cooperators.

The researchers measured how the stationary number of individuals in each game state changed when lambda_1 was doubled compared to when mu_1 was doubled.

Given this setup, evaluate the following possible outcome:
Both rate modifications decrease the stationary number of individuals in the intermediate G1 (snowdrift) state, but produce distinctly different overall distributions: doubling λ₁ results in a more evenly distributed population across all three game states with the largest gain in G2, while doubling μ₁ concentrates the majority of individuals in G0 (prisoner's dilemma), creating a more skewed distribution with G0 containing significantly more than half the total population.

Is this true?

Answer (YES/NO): YES